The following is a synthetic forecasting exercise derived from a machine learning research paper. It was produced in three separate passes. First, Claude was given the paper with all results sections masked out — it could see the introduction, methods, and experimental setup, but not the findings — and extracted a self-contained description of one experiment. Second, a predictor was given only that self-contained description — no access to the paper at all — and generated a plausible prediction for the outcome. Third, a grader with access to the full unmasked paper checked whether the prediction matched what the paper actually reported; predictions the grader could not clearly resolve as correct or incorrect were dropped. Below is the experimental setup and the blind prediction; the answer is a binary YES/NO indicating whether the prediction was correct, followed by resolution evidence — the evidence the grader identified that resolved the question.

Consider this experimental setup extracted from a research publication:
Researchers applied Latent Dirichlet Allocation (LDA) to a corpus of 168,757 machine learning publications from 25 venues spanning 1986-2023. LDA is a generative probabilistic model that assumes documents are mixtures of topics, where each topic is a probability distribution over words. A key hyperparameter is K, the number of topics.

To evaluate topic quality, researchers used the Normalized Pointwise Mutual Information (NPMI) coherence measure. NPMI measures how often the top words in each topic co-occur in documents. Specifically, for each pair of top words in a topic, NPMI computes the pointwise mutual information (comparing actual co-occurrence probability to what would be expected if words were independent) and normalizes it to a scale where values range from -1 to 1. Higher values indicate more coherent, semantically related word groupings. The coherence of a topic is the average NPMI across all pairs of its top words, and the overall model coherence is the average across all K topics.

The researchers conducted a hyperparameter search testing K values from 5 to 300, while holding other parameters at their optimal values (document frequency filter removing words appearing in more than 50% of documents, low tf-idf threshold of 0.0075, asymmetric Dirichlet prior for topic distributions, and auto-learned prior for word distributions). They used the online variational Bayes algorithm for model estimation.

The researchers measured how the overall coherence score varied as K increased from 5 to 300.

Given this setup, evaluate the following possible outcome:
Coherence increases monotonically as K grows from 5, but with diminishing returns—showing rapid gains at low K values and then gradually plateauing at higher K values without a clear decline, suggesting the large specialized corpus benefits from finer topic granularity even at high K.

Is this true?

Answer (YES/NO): NO